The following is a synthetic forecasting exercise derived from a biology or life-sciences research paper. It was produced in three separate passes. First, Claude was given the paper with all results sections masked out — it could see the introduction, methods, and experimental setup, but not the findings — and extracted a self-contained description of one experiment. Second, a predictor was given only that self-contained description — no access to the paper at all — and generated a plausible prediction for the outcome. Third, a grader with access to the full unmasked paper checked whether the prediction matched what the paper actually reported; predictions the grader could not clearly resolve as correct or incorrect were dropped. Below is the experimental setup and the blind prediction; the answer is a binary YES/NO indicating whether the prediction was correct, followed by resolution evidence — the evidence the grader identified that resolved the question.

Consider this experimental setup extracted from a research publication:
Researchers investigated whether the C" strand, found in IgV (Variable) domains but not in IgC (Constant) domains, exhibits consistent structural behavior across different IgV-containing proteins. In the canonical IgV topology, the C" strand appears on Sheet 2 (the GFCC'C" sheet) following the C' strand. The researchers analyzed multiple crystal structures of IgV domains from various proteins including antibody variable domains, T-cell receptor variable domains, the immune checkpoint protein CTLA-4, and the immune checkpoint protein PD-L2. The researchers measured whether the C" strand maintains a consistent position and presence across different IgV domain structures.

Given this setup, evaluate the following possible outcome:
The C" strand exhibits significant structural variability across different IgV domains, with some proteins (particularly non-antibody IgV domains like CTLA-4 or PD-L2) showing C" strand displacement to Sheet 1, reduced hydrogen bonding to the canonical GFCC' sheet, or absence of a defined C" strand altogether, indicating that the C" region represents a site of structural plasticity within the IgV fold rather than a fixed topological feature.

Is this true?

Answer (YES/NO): YES